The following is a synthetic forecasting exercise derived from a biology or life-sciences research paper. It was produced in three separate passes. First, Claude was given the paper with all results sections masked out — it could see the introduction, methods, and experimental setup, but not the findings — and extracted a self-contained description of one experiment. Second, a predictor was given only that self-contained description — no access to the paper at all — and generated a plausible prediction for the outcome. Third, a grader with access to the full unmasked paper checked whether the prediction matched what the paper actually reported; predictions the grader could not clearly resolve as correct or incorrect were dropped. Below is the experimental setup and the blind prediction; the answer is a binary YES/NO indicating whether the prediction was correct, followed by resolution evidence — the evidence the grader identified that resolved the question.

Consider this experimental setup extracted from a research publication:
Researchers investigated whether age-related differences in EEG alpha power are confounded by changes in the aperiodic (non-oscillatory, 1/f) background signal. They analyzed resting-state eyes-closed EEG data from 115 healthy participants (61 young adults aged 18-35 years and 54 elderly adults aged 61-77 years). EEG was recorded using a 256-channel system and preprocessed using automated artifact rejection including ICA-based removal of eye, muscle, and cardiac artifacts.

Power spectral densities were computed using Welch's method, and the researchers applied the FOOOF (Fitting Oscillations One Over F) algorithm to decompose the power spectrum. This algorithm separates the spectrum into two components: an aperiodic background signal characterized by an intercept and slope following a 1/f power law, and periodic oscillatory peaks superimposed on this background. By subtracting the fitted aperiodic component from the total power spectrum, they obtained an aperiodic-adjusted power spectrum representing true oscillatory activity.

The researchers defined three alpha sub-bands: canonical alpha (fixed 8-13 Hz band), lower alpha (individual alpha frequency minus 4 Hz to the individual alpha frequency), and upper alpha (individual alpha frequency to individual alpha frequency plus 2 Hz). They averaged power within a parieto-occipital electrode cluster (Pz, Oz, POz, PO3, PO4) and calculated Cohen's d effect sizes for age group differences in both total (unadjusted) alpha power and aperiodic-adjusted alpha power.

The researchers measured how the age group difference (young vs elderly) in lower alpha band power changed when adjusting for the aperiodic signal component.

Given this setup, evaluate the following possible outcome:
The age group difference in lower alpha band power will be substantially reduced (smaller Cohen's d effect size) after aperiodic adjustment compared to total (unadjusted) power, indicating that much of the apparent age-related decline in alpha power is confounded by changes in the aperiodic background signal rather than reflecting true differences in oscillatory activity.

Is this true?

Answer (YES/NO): NO